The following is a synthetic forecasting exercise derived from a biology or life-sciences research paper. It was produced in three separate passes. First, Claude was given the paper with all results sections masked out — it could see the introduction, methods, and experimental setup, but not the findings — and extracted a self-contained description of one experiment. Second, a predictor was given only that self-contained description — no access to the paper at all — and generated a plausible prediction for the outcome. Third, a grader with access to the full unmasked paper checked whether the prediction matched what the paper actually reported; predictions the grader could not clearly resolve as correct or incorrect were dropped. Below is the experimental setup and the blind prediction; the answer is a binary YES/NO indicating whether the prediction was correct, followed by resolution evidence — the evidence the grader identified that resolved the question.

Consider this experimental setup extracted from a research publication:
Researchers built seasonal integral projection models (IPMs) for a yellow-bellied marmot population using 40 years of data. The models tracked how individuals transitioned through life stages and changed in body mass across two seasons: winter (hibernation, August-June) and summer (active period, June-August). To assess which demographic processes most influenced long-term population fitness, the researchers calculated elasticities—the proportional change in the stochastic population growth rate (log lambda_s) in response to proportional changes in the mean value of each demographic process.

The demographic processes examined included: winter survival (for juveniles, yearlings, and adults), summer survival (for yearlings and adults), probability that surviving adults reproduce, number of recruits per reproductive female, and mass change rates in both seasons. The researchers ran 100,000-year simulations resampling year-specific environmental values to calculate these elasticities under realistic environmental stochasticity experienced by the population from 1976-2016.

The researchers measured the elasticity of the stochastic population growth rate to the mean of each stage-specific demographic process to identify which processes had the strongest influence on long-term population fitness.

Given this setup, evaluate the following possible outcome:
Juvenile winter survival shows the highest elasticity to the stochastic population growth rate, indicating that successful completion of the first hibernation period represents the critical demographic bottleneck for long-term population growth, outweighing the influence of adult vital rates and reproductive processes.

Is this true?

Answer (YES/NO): NO